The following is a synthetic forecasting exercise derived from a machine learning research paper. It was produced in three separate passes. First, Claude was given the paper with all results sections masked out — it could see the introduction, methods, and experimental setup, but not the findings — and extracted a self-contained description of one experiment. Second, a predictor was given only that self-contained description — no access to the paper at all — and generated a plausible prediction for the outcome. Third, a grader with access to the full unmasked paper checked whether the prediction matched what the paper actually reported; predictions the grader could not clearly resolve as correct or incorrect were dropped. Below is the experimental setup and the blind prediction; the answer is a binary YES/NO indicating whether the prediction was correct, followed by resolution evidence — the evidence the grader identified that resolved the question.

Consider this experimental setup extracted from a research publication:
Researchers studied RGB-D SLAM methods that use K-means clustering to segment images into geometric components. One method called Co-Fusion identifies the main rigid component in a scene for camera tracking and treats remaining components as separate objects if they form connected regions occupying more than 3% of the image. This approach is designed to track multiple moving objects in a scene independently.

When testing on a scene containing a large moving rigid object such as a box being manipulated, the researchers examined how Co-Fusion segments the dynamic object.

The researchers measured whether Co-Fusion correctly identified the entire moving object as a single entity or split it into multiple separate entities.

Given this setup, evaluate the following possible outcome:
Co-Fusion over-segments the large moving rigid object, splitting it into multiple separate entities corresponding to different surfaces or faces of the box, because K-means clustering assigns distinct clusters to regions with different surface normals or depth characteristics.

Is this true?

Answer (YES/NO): YES